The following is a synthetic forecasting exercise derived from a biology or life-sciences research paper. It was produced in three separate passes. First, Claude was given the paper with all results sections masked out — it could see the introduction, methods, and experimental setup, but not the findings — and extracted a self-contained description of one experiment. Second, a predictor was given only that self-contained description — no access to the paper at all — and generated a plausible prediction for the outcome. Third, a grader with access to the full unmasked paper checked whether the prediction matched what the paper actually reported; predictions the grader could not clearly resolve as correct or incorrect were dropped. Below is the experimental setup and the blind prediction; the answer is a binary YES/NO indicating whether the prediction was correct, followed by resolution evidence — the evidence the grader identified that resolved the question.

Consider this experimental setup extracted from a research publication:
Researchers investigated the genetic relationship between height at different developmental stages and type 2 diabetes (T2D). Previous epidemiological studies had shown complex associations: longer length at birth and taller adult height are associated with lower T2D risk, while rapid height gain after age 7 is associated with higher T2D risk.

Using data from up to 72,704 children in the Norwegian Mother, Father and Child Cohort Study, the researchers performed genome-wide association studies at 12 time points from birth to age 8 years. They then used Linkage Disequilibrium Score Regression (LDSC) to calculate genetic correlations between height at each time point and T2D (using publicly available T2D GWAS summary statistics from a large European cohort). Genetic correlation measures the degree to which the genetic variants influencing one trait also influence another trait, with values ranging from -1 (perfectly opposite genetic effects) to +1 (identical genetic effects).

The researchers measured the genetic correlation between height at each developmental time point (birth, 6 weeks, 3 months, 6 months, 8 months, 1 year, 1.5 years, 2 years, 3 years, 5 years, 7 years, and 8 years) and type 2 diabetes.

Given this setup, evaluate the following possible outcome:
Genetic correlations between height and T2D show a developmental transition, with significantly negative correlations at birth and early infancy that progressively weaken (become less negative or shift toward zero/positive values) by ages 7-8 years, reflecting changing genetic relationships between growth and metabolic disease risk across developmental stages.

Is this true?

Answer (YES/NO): NO